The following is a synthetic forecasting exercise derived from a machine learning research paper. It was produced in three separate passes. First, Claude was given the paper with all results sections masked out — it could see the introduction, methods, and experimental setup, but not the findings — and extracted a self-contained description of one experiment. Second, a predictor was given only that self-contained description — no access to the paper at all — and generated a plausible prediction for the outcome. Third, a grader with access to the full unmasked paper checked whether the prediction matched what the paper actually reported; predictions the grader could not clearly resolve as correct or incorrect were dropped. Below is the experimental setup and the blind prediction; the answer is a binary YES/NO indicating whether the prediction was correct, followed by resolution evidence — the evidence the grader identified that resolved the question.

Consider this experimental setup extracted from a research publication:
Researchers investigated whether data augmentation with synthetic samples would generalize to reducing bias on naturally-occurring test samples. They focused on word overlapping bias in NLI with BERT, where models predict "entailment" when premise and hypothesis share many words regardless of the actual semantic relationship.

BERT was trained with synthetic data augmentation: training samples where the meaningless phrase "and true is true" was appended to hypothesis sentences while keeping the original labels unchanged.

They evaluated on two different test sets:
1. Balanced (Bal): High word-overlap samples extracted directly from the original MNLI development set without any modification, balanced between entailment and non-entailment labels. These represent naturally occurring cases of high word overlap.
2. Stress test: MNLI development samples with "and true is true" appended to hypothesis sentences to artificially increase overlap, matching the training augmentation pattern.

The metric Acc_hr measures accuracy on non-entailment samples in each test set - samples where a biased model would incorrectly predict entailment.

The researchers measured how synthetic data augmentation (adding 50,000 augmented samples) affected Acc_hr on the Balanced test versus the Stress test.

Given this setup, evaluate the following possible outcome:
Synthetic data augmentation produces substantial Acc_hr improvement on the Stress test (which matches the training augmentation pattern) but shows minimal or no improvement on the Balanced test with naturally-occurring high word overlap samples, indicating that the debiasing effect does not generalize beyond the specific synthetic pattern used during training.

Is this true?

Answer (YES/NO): YES